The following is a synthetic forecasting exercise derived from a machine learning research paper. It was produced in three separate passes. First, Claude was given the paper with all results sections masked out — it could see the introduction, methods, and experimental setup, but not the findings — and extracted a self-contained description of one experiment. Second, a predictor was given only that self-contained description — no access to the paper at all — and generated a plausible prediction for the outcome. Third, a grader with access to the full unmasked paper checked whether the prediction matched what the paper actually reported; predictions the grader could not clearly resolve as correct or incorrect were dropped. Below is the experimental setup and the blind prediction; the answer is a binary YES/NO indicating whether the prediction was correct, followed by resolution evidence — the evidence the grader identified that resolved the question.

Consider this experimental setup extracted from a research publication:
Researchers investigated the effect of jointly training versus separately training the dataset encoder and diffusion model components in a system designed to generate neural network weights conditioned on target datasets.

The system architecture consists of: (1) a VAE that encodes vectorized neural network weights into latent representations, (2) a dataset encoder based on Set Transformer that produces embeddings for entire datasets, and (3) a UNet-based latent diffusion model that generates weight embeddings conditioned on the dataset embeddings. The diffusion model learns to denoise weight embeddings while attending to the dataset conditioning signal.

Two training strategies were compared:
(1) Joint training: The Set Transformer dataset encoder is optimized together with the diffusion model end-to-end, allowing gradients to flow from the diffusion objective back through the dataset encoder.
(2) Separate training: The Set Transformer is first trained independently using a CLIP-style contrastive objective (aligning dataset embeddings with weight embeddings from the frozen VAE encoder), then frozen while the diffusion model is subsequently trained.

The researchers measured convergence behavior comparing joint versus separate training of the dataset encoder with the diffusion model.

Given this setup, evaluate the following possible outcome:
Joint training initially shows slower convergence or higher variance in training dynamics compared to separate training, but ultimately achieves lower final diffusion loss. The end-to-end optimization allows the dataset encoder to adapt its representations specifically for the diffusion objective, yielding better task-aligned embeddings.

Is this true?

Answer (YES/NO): NO